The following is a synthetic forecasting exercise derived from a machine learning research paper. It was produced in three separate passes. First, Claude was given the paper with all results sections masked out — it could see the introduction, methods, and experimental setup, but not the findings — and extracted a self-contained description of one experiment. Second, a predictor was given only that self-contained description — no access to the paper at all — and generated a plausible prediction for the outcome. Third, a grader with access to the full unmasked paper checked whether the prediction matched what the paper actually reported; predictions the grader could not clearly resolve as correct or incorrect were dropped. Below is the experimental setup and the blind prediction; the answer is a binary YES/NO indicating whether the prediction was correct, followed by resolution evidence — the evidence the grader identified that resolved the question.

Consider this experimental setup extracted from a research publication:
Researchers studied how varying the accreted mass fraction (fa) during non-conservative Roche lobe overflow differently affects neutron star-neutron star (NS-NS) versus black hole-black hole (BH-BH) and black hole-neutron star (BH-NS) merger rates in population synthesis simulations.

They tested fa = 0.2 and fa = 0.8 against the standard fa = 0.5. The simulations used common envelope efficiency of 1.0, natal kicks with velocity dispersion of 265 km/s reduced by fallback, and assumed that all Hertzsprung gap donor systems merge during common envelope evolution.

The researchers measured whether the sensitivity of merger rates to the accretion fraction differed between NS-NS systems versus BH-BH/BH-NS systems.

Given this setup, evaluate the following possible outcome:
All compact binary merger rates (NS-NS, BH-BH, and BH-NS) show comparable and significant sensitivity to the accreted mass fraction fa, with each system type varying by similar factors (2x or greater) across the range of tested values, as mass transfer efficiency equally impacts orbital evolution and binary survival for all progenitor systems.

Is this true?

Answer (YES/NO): NO